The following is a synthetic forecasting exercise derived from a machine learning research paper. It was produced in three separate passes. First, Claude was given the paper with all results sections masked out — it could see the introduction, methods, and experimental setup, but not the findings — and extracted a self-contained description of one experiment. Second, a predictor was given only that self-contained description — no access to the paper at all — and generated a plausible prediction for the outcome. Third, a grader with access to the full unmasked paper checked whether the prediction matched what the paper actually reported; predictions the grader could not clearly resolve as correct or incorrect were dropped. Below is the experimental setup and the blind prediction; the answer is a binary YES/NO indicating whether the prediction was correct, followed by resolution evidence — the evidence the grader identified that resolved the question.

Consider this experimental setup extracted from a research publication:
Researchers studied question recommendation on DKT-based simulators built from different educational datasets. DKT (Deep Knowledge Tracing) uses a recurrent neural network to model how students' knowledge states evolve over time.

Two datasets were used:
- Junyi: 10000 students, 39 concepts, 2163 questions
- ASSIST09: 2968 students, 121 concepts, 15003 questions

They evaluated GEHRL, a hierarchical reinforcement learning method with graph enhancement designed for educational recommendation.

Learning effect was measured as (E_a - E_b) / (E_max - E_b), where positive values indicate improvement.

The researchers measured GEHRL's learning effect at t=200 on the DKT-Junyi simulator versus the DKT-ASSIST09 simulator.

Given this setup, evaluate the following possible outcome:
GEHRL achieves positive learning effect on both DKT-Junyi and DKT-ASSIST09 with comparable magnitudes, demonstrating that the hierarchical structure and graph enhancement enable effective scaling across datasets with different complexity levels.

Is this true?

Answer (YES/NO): YES